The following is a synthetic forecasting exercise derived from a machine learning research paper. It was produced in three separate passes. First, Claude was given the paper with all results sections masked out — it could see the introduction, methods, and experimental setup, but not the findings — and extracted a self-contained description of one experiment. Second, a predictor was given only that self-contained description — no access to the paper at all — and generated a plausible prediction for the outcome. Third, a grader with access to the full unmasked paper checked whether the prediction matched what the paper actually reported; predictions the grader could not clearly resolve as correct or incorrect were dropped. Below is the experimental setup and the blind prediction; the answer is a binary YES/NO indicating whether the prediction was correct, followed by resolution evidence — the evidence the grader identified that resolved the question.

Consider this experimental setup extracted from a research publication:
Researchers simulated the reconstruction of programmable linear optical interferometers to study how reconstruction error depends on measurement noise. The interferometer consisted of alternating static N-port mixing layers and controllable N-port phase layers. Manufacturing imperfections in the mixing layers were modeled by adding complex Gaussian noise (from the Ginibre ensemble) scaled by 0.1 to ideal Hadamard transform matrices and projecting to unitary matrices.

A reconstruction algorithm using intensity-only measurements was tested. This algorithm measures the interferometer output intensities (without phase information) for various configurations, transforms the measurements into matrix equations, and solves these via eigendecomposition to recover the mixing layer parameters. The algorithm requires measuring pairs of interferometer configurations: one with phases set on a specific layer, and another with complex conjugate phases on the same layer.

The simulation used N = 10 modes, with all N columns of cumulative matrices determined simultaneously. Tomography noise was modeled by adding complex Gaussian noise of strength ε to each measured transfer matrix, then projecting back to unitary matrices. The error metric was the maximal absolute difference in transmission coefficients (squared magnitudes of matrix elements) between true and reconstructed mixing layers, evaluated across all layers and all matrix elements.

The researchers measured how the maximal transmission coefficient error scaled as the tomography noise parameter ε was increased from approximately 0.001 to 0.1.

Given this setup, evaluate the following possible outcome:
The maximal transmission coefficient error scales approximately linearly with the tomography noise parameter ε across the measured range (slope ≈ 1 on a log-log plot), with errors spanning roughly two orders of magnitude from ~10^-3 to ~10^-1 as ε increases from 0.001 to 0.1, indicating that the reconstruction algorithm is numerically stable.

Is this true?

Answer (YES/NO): YES